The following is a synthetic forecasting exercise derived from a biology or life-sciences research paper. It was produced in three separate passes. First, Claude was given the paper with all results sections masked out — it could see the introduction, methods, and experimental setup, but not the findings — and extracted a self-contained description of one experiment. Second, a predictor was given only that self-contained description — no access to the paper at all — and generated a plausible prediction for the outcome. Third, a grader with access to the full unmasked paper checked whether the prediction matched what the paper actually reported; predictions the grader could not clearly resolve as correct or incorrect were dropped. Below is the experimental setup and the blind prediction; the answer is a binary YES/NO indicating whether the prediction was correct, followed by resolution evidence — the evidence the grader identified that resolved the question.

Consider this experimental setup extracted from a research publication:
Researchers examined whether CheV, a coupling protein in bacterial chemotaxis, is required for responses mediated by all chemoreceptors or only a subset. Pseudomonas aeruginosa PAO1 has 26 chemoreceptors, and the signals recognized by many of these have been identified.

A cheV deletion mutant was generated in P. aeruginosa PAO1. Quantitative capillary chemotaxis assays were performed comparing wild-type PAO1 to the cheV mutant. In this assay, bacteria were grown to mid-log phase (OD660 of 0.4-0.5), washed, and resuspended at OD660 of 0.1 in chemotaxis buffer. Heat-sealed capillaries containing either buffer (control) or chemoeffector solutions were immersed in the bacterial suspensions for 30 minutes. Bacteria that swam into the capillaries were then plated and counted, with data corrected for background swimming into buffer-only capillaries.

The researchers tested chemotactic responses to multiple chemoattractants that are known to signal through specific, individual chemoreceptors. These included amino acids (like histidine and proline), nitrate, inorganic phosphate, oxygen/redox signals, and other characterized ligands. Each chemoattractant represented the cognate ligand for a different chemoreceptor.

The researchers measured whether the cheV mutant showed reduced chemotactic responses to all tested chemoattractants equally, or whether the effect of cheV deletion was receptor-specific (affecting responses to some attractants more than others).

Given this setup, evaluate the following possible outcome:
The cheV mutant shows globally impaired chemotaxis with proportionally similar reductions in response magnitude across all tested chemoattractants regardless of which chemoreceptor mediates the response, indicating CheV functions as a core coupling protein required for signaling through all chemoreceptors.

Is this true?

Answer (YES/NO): NO